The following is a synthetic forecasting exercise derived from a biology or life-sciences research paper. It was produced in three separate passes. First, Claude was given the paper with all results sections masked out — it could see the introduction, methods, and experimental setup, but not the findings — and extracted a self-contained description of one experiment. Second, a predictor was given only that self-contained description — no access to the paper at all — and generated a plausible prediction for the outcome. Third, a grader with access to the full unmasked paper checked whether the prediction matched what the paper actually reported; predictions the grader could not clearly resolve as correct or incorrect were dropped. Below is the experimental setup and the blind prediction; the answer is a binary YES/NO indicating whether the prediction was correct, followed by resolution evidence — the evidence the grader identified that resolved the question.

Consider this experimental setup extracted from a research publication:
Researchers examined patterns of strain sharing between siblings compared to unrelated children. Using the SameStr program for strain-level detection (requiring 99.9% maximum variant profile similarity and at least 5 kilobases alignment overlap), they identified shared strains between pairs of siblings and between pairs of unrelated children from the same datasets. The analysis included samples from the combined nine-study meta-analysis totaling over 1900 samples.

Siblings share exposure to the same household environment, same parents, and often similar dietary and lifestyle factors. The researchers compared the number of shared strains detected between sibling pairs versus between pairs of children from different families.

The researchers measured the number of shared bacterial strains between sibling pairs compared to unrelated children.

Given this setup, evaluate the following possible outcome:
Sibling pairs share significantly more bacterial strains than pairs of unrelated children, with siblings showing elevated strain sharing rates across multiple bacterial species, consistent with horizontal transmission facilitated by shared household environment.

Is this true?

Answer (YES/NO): YES